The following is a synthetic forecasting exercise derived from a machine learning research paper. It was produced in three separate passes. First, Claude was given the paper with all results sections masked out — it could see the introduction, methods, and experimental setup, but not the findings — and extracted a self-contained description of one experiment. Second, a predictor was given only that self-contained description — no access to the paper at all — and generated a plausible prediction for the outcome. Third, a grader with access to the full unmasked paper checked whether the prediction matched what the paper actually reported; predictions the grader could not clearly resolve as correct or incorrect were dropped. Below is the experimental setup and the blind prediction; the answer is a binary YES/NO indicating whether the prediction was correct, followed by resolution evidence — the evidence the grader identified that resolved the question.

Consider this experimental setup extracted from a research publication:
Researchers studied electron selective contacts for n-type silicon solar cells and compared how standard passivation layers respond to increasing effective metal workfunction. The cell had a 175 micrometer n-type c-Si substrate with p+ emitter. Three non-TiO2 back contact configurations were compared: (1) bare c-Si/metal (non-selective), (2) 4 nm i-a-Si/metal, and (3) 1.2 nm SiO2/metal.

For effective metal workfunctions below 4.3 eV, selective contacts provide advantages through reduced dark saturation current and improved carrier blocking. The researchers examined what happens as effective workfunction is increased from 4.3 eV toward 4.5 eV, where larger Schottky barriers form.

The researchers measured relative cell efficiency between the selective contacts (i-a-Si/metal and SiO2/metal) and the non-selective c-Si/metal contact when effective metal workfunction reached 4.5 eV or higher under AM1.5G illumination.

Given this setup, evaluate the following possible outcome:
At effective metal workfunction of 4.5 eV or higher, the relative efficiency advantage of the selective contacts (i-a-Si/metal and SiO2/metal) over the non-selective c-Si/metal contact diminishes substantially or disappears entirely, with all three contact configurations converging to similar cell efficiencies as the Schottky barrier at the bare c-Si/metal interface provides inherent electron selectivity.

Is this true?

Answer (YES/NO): NO